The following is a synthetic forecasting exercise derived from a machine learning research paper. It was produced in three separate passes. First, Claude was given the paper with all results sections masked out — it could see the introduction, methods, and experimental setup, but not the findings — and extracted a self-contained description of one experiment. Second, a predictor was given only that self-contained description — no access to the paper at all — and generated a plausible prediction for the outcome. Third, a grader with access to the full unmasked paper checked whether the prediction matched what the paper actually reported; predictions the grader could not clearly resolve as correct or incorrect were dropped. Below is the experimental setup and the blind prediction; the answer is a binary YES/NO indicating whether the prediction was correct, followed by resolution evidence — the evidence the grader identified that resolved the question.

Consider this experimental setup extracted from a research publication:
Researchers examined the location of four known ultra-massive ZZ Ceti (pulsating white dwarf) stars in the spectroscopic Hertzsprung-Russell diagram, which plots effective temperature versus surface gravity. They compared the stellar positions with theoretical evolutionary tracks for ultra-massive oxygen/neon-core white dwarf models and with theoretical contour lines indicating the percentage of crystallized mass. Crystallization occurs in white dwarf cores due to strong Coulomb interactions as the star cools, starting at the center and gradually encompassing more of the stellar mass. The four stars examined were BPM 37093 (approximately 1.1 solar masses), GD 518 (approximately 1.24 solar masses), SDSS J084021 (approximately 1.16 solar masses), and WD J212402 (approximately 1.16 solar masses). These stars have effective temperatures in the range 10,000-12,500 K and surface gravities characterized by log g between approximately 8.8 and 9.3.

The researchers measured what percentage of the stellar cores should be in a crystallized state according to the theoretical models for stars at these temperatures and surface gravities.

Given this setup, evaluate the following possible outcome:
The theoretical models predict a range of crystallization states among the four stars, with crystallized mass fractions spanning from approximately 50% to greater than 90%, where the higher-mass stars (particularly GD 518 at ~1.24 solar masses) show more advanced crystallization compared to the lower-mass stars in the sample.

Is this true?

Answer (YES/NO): NO